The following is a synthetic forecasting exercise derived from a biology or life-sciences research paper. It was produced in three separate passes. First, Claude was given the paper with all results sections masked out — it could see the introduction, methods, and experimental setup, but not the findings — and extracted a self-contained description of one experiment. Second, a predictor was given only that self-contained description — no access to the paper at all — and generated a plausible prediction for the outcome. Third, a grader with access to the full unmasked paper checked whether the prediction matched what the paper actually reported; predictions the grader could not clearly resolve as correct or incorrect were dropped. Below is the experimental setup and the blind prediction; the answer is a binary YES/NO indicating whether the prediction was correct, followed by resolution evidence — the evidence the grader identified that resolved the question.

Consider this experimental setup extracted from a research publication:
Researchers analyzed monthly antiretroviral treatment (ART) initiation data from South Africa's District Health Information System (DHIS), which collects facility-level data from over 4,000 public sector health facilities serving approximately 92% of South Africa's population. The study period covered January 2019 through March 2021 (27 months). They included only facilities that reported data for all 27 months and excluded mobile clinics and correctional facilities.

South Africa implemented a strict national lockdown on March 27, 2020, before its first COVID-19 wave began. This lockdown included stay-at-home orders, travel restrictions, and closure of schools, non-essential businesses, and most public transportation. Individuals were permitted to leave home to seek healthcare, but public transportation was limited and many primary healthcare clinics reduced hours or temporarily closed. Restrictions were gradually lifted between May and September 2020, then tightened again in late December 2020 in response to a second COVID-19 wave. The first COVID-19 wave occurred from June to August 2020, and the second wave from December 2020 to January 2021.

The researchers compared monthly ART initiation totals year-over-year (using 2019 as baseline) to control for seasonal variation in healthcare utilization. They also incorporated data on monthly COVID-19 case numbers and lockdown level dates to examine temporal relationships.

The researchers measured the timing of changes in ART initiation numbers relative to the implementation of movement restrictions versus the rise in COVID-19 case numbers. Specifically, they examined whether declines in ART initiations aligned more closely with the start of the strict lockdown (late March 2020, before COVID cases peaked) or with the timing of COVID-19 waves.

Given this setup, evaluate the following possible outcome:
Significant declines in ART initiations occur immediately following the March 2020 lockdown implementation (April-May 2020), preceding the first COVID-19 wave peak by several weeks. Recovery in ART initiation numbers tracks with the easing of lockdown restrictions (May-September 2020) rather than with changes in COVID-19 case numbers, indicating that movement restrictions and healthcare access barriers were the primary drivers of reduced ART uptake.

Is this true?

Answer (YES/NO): NO